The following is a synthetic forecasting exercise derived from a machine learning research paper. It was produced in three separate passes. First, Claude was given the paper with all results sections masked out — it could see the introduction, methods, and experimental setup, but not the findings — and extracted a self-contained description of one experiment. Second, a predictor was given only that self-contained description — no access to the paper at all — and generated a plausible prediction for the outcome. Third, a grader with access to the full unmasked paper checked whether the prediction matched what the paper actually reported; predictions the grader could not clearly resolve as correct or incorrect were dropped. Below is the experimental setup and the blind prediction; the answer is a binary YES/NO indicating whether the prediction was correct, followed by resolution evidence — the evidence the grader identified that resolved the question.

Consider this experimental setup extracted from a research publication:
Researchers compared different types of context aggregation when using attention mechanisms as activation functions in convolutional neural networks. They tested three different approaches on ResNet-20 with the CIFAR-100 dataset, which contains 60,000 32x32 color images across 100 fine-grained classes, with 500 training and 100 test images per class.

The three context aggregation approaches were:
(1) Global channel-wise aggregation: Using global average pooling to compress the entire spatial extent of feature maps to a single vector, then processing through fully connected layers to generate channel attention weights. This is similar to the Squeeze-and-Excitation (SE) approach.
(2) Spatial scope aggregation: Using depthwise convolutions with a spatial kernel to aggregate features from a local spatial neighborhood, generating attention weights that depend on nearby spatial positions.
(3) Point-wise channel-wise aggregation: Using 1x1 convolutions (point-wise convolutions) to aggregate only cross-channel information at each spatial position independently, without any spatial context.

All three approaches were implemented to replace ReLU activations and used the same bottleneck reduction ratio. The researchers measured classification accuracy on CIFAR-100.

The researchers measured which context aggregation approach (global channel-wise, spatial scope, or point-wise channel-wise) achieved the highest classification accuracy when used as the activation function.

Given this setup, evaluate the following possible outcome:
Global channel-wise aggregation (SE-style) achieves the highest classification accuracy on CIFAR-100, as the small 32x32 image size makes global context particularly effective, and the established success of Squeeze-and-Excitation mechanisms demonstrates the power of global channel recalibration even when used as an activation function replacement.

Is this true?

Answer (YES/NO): NO